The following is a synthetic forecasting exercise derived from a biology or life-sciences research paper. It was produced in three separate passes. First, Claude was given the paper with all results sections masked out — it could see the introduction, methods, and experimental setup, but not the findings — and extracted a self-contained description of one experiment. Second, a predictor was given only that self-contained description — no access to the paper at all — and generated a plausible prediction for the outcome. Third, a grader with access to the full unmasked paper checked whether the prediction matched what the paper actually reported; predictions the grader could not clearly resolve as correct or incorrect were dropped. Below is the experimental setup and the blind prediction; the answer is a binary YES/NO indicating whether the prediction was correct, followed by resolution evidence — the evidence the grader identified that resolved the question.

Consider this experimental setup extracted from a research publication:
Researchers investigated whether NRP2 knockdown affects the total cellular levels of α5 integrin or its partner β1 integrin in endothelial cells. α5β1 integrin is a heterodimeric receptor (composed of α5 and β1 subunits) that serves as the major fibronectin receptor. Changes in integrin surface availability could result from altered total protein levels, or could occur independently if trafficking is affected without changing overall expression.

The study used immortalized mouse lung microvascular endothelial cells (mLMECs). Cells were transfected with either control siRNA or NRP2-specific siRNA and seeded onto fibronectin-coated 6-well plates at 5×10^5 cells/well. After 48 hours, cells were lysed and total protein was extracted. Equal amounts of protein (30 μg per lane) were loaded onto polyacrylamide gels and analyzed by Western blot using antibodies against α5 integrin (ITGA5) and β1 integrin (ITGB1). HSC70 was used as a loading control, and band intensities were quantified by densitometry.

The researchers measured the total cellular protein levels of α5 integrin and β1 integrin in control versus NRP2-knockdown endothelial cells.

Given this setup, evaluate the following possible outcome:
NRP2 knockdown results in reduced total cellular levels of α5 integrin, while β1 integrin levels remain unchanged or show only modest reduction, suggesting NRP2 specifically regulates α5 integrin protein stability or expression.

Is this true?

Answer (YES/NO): NO